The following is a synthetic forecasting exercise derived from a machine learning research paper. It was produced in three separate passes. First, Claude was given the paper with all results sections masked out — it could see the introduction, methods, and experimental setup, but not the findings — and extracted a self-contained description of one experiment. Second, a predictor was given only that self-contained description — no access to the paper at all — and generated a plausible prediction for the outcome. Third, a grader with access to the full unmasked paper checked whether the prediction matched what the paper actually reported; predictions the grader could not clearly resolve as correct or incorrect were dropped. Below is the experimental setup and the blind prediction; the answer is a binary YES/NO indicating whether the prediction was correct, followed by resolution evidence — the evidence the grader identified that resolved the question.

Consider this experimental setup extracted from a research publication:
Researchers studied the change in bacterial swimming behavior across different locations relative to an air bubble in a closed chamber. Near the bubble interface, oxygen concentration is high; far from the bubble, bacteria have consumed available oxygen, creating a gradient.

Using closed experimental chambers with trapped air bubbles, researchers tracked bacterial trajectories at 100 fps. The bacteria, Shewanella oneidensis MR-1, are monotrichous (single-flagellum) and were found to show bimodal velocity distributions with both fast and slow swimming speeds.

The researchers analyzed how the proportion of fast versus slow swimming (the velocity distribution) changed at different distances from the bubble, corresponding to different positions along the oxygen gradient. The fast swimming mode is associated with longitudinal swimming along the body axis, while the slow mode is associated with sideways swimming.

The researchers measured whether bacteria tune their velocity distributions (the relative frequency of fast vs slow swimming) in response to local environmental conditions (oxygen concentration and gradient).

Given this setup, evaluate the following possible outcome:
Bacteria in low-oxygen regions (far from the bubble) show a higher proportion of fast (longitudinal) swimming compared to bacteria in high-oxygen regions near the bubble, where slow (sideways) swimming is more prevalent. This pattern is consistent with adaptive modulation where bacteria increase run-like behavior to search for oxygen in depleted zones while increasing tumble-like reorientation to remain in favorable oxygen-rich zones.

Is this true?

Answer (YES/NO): NO